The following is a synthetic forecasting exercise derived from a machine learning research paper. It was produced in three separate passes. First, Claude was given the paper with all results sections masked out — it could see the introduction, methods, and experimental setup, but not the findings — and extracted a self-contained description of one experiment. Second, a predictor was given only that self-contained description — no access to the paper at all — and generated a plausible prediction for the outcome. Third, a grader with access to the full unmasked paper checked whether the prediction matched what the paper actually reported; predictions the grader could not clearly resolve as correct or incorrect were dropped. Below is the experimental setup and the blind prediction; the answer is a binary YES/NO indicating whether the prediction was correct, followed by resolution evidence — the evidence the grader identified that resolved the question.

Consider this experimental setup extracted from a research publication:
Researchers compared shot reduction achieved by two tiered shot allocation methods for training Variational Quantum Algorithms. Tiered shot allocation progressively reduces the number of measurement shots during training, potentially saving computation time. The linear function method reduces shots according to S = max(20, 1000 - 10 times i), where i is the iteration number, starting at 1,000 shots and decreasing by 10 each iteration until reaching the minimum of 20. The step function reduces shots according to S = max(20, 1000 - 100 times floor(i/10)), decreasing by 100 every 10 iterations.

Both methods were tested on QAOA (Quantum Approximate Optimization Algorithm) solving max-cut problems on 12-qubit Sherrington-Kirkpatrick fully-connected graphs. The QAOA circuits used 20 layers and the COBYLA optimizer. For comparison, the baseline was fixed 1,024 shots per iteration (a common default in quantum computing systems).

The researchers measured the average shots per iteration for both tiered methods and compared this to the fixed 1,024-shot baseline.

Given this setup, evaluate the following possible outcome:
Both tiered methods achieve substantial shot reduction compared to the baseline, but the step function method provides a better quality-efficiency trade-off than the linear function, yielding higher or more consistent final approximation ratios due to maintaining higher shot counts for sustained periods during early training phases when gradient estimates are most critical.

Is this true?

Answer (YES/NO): NO